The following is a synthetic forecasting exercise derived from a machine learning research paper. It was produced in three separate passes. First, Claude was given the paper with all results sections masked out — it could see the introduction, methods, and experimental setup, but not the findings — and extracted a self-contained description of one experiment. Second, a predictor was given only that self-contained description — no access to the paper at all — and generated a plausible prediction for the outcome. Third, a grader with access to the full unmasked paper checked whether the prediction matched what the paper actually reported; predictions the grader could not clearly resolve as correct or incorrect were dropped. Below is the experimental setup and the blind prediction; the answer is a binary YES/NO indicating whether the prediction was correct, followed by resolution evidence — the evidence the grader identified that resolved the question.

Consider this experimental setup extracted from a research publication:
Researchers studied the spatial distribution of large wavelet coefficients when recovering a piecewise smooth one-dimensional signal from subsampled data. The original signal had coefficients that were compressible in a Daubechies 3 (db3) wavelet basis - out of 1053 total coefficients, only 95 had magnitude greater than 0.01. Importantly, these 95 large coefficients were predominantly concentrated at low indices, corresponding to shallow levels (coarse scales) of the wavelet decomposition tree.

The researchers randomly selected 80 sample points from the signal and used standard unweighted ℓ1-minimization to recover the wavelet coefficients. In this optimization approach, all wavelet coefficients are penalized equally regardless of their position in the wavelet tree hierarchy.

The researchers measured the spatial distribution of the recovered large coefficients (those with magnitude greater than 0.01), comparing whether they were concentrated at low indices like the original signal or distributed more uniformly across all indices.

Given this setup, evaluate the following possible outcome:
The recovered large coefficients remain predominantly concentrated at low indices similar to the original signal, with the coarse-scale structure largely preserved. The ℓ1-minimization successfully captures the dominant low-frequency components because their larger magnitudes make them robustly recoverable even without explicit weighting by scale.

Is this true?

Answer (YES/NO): NO